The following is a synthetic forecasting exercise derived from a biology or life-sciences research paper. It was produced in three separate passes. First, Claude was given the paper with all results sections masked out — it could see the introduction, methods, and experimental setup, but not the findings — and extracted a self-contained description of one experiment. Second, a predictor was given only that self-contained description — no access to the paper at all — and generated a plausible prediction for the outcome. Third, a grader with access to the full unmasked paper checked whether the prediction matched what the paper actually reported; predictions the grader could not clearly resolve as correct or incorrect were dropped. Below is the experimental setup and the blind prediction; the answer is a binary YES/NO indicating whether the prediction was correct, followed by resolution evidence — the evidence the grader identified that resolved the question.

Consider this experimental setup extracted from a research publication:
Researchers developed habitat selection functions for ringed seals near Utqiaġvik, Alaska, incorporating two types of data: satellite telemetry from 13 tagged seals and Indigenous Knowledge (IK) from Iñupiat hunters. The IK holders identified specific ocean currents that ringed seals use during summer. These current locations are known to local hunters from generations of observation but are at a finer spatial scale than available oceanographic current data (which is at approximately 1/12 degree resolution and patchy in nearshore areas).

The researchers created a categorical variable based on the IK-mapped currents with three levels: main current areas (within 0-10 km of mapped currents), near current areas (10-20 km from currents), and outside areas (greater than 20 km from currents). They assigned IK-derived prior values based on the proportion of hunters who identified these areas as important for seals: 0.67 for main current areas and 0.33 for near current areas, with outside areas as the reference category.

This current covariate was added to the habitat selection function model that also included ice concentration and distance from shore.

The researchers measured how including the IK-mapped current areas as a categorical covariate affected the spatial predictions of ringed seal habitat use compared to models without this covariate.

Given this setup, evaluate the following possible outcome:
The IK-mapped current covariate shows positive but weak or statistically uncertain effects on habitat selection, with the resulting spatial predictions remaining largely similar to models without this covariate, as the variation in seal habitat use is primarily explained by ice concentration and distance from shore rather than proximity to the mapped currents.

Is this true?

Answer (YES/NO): NO